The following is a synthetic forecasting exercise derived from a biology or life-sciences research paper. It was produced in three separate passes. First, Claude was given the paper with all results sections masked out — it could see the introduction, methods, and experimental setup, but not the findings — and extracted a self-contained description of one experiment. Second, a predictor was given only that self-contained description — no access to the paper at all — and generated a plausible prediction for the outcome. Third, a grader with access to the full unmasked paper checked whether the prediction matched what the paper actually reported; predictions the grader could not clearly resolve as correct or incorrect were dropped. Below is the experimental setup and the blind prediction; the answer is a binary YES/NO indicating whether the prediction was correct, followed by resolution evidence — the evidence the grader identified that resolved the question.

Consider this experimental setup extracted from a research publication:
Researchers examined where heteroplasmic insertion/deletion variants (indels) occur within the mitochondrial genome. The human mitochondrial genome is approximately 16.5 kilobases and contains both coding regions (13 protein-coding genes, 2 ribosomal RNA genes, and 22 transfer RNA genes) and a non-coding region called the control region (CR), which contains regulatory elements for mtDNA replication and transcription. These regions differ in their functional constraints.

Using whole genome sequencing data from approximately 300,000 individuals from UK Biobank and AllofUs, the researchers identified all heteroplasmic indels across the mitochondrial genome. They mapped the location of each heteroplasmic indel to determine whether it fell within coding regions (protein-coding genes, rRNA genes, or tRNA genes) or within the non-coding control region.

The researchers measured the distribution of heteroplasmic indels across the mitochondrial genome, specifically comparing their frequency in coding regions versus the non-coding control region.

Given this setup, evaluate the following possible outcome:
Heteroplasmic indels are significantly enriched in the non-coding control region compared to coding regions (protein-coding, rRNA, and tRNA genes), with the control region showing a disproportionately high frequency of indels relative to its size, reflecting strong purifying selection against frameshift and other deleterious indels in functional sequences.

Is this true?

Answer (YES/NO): YES